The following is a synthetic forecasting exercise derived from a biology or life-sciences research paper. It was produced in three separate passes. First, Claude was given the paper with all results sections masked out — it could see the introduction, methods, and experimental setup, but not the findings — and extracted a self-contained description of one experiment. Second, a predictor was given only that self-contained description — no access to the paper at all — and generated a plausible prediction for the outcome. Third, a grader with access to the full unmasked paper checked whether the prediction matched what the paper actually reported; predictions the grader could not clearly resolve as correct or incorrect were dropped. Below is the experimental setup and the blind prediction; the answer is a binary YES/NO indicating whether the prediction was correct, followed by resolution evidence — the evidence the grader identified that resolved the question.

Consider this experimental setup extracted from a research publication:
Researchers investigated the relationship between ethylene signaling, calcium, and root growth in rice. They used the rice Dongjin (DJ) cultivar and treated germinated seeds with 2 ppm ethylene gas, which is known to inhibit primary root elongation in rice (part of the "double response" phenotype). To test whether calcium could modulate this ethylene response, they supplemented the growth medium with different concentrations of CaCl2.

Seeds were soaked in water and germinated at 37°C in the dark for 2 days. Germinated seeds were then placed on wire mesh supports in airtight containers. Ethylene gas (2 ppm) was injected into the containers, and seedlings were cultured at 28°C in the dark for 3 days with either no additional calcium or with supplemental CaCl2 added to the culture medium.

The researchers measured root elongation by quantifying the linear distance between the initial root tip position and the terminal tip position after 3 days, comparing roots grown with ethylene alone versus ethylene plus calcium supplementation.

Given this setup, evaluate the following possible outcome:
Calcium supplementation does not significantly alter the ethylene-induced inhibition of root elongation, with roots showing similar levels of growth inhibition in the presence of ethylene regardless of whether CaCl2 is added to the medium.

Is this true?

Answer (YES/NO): NO